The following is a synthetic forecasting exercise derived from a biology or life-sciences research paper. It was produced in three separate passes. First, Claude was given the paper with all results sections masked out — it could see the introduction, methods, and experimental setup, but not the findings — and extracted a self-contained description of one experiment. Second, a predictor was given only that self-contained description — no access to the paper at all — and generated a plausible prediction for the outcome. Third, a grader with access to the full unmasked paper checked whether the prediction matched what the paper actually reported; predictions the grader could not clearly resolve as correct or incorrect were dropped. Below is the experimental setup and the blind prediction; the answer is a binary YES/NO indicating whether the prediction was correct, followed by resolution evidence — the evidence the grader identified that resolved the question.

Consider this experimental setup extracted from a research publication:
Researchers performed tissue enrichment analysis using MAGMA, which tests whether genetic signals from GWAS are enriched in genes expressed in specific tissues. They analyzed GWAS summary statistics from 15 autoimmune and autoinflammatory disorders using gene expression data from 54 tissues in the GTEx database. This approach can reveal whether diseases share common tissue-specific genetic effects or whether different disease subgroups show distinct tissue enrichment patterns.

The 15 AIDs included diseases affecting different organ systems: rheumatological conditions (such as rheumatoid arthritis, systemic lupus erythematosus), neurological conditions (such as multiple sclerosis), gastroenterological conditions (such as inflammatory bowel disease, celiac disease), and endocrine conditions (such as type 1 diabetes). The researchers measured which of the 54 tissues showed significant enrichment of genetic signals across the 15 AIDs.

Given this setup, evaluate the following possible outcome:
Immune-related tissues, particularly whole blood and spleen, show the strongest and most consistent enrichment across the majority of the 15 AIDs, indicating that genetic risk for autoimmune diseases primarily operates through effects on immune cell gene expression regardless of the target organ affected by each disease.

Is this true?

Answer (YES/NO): YES